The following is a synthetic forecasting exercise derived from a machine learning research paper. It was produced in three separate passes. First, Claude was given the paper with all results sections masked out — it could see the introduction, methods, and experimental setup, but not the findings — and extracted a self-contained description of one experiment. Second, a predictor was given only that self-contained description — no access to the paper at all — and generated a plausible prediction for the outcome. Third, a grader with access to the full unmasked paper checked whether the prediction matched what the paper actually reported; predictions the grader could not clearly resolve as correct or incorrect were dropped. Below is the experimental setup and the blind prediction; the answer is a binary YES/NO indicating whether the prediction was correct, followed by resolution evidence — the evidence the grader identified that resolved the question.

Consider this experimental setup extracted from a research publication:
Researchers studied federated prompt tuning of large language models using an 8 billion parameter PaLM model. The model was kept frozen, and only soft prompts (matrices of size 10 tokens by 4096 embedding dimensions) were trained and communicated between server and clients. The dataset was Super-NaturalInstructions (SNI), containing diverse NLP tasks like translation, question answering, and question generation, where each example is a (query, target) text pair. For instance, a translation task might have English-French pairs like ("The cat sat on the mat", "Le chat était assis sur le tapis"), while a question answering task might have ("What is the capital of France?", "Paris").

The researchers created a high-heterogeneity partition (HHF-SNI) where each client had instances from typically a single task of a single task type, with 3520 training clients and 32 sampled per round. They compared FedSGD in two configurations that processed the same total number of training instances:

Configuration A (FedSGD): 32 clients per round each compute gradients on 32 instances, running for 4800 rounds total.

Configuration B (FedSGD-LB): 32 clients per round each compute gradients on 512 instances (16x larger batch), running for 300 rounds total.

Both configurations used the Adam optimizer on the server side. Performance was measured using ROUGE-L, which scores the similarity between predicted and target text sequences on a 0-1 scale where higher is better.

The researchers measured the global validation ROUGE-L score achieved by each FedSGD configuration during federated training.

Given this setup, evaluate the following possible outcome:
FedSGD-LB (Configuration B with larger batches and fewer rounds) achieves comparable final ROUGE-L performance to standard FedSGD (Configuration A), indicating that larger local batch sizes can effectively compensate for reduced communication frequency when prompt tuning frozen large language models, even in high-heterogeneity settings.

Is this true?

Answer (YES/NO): NO